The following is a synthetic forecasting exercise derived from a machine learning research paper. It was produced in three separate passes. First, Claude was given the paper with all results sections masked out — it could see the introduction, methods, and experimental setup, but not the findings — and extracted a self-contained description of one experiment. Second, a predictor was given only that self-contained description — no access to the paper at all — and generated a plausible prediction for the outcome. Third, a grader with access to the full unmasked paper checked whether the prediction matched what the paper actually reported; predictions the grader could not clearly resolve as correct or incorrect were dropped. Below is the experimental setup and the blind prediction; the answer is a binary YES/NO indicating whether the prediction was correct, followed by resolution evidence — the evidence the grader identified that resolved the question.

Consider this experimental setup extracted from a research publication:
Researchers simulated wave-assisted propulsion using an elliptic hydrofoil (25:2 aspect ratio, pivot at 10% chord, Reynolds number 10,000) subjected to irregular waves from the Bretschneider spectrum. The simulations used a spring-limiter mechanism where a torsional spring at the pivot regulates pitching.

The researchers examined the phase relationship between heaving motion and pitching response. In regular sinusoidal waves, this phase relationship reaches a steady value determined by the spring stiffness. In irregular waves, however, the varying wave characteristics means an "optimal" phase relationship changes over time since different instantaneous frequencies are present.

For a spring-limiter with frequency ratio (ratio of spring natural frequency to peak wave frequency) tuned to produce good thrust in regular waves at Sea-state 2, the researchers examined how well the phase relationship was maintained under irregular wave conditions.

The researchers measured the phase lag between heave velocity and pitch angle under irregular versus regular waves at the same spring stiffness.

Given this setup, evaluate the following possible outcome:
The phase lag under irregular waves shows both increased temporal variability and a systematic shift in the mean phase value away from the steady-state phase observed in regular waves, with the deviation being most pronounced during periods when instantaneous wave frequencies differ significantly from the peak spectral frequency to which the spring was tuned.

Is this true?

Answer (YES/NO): NO